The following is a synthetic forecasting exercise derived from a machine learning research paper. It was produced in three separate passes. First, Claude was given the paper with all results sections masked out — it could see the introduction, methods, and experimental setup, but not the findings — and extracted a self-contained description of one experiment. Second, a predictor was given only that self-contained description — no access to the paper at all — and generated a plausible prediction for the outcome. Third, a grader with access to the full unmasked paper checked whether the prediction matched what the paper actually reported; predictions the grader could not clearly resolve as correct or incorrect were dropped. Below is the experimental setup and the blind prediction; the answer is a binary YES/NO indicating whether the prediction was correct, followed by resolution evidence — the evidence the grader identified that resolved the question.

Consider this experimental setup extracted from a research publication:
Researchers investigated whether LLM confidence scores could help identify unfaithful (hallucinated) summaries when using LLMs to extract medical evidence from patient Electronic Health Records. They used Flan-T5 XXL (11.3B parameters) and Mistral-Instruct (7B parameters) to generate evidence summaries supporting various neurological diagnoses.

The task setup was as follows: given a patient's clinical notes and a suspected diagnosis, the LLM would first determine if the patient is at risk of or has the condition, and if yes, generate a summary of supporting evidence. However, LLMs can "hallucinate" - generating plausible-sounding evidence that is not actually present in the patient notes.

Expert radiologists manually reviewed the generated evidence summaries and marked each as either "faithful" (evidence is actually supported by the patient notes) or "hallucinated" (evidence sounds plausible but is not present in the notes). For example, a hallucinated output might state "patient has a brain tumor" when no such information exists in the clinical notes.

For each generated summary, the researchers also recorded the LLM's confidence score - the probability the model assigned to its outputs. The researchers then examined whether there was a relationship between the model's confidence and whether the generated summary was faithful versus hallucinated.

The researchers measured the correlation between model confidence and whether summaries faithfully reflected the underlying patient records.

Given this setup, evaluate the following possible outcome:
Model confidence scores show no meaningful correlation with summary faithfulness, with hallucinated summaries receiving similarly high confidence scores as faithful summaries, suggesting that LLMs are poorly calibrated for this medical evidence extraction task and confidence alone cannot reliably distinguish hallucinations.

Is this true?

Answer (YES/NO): NO